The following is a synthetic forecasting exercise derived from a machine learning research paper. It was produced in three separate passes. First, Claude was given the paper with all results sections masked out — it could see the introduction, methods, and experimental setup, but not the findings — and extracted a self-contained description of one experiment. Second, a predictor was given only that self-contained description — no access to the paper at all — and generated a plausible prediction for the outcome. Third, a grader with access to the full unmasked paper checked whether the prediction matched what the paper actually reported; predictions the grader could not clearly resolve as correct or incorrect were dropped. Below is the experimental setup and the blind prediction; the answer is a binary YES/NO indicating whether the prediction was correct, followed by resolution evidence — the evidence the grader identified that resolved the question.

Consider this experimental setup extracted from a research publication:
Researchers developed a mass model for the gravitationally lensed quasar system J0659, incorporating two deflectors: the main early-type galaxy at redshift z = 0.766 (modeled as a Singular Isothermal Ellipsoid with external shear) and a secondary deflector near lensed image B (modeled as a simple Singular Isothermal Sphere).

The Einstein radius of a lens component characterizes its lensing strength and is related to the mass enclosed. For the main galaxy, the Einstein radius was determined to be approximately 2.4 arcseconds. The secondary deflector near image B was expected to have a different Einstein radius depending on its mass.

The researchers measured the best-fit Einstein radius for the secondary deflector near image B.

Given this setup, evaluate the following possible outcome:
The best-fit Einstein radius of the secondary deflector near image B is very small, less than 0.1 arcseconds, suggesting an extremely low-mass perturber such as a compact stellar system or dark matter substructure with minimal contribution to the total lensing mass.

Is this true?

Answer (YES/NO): NO